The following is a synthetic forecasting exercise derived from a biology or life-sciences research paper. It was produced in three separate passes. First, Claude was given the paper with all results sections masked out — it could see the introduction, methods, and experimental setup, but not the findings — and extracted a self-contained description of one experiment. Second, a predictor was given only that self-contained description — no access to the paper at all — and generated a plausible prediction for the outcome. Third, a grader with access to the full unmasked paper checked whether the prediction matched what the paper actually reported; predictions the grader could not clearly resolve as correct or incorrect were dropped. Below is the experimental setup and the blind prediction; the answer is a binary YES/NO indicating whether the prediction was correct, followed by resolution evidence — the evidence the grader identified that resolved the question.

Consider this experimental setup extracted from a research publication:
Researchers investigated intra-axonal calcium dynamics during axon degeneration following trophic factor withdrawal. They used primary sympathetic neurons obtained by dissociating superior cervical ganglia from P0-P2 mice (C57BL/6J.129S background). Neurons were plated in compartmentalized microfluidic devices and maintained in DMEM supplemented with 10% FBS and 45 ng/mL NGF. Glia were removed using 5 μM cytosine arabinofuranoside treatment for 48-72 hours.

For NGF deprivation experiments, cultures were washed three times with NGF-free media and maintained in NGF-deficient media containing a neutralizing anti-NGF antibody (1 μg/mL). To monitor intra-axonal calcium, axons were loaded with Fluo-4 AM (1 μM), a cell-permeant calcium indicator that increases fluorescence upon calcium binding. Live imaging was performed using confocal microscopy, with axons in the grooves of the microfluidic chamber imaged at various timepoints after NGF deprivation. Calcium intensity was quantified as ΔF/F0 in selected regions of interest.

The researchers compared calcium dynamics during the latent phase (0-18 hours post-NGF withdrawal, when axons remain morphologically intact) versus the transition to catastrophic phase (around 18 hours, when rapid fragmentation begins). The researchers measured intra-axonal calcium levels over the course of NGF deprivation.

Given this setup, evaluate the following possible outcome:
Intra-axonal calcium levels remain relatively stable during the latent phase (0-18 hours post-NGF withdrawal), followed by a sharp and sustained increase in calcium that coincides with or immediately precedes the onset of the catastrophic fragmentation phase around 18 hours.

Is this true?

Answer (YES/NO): NO